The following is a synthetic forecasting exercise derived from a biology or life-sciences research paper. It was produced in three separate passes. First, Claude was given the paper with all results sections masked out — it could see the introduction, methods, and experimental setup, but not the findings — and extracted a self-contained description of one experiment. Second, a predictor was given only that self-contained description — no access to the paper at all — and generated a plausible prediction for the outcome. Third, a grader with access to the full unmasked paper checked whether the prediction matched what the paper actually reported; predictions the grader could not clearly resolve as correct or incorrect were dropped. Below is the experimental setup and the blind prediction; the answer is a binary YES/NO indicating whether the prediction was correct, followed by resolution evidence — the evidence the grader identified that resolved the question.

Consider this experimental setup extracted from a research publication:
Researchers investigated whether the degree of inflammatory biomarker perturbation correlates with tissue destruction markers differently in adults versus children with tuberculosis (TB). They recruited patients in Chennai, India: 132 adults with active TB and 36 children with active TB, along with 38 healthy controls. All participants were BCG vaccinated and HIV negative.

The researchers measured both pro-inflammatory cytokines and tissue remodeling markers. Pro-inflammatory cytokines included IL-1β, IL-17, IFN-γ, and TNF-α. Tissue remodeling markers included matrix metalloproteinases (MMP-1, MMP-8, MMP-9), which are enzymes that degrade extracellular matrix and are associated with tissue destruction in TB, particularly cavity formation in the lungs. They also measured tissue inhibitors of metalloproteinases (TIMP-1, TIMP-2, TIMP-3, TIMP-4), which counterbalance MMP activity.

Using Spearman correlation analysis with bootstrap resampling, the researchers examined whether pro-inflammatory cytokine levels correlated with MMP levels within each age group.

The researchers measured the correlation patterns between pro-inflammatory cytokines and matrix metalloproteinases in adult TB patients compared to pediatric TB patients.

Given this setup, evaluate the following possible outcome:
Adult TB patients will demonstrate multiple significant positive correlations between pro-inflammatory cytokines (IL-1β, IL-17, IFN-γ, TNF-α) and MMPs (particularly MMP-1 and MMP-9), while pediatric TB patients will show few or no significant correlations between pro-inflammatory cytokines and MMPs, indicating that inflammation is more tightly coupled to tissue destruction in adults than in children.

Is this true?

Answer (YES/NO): NO